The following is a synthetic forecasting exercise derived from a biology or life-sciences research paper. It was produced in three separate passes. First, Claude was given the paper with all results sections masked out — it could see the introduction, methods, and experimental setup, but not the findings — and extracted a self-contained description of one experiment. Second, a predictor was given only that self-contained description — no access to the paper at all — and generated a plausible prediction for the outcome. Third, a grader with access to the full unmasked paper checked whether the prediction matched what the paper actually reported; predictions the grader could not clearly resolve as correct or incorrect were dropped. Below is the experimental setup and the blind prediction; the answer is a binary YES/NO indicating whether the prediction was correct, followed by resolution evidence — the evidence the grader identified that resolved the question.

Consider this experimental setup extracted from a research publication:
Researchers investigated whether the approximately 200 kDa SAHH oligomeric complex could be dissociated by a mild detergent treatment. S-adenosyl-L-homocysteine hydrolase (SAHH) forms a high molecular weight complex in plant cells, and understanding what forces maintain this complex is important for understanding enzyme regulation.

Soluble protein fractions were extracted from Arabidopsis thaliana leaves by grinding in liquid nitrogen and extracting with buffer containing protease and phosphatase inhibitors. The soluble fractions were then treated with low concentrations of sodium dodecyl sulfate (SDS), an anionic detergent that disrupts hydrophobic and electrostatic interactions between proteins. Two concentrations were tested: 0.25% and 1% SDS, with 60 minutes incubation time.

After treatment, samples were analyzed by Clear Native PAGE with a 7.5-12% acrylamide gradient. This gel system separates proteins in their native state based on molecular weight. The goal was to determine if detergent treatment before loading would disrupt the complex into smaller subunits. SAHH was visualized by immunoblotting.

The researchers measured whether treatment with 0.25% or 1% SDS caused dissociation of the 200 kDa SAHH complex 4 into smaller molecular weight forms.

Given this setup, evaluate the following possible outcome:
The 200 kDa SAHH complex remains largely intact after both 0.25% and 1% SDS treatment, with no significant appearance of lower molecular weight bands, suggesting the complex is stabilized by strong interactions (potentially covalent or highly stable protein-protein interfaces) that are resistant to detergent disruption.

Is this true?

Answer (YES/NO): NO